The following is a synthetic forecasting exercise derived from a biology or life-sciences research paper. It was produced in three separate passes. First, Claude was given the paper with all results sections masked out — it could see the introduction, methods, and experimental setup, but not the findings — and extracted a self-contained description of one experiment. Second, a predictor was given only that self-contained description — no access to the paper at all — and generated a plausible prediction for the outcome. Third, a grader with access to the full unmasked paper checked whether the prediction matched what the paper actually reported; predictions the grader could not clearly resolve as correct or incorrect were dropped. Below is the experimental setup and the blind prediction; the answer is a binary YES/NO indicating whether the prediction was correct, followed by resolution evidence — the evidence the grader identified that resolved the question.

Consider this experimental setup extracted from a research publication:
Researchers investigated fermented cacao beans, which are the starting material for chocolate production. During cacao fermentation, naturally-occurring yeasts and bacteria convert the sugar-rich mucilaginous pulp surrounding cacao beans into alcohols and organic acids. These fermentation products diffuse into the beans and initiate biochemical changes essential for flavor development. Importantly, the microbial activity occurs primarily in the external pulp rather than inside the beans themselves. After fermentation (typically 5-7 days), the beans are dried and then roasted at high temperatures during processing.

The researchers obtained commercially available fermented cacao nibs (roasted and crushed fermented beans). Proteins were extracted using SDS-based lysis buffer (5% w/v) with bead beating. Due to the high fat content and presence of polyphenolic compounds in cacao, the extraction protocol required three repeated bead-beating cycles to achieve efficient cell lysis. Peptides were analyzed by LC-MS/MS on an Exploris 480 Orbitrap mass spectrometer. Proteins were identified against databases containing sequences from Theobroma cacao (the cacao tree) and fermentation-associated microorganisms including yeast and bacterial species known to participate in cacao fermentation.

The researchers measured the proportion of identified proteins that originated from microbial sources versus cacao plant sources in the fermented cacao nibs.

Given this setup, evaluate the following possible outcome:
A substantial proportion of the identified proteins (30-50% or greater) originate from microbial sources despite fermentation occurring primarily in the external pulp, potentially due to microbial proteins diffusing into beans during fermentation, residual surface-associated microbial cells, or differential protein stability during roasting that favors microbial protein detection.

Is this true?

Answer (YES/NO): NO